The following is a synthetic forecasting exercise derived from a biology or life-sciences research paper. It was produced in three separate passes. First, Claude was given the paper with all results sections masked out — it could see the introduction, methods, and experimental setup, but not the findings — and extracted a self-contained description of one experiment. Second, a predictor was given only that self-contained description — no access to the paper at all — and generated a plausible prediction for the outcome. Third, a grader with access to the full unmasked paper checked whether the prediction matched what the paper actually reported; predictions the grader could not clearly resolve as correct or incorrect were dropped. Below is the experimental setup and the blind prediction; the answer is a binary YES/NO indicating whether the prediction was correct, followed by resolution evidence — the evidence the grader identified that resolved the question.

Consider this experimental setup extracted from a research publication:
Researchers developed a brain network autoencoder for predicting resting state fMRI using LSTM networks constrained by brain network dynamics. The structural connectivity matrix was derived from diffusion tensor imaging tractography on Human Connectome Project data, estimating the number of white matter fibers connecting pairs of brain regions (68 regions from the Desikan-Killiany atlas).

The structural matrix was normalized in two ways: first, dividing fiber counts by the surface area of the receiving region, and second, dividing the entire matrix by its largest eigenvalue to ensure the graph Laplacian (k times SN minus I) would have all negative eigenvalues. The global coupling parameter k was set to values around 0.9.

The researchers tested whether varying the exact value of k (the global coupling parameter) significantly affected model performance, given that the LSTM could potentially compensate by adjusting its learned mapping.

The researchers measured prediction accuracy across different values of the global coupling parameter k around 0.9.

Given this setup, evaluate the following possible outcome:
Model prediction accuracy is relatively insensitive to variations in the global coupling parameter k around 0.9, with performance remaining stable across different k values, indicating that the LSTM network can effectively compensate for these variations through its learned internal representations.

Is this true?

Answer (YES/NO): YES